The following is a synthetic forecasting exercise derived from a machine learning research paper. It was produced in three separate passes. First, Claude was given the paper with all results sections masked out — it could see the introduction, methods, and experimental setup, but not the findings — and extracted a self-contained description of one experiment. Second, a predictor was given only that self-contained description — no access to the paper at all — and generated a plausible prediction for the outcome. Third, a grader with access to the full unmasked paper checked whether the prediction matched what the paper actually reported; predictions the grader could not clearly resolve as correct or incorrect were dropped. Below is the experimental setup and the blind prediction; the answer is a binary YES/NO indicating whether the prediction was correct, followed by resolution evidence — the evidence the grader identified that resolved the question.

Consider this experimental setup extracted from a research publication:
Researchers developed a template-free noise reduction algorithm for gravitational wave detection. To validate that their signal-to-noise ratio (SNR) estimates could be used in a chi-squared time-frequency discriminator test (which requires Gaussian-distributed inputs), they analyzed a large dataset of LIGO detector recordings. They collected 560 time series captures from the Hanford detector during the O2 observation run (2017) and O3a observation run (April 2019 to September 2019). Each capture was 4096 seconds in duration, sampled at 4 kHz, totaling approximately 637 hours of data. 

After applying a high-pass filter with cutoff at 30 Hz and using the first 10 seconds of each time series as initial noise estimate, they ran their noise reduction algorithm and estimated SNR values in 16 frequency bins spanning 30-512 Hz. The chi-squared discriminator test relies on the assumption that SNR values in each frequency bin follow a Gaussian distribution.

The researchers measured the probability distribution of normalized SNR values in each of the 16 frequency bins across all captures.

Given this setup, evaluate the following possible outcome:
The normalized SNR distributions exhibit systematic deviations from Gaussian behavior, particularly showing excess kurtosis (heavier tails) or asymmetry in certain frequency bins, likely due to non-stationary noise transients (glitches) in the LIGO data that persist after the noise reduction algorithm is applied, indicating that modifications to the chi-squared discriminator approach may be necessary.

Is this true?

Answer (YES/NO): NO